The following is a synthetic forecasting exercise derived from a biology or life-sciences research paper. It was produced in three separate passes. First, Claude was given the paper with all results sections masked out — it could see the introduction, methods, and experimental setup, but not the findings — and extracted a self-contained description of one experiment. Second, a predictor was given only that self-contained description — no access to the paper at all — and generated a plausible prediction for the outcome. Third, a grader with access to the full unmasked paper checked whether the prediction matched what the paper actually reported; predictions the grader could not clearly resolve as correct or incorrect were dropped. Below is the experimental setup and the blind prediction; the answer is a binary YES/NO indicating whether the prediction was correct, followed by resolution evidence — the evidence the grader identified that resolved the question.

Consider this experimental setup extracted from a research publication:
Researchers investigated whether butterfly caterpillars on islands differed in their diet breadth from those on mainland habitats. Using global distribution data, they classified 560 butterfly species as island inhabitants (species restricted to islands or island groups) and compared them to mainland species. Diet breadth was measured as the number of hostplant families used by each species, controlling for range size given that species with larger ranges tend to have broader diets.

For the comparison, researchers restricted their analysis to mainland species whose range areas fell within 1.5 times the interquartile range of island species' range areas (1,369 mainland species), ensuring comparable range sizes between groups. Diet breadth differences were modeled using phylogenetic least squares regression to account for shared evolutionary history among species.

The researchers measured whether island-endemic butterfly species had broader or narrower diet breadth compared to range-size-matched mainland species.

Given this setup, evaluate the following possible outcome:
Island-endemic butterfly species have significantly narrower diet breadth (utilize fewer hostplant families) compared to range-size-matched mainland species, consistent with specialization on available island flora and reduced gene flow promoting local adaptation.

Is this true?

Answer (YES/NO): NO